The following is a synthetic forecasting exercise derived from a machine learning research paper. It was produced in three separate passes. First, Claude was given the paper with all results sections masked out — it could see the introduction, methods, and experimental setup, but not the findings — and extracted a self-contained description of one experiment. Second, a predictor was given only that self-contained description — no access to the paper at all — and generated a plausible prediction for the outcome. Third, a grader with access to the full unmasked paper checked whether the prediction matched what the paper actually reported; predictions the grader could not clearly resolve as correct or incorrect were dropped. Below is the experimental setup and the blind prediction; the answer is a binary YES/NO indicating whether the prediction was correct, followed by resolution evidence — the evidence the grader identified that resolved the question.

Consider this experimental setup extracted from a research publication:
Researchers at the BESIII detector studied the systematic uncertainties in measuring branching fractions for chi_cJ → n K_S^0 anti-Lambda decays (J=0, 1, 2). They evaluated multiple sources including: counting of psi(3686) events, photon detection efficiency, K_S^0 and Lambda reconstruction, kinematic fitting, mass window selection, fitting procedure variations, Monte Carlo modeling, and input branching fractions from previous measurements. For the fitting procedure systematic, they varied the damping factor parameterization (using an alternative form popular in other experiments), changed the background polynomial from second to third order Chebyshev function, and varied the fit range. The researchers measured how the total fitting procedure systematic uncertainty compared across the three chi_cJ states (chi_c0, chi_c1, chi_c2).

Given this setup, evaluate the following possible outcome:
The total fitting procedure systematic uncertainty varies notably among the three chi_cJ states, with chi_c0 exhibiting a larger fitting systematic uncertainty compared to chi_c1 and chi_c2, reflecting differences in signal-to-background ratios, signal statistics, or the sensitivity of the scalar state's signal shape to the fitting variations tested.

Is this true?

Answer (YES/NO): NO